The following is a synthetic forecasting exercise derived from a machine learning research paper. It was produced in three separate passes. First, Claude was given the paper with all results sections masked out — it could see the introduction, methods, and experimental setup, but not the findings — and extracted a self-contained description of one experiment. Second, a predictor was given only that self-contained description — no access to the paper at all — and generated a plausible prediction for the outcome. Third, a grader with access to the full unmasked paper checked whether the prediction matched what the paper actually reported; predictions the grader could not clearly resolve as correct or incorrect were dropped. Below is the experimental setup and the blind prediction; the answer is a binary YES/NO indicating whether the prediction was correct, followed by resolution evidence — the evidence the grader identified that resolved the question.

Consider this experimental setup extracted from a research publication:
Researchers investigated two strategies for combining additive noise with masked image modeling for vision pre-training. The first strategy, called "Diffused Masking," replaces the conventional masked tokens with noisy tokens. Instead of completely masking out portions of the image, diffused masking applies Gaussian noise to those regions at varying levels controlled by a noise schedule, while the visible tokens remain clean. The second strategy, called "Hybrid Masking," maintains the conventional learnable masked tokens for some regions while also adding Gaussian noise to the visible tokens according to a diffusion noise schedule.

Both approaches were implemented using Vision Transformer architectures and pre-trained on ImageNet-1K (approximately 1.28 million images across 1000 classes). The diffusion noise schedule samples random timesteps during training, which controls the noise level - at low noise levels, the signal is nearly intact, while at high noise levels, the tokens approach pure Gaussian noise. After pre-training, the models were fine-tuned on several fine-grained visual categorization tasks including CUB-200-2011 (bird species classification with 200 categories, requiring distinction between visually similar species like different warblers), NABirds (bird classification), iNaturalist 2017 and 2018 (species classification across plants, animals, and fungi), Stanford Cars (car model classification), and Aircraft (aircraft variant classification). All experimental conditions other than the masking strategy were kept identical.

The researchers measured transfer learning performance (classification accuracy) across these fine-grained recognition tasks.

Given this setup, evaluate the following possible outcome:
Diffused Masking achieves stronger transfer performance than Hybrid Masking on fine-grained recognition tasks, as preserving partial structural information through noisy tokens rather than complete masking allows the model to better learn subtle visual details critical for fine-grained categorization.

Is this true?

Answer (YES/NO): NO